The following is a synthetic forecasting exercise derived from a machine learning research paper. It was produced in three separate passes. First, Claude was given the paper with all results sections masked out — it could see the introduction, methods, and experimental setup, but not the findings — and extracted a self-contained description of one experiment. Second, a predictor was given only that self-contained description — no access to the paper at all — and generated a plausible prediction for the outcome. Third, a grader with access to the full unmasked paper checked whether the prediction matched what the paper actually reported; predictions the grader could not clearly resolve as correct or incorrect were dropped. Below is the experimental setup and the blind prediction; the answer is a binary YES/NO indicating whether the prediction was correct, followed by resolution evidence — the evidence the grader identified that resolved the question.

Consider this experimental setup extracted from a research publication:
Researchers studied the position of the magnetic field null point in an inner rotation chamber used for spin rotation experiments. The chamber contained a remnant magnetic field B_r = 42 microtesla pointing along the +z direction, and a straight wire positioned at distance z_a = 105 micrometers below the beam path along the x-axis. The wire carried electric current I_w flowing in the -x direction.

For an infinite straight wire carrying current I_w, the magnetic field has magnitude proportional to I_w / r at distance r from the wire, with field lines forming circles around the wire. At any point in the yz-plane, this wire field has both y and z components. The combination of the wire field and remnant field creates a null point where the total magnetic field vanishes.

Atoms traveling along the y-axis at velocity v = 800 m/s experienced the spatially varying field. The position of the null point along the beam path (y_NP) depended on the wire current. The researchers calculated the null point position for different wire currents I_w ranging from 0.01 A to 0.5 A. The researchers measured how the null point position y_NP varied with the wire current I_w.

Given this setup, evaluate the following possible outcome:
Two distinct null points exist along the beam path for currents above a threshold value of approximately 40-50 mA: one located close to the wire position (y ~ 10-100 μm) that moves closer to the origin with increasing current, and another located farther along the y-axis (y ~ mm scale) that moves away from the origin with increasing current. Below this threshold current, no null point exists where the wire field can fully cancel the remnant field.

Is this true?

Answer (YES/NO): NO